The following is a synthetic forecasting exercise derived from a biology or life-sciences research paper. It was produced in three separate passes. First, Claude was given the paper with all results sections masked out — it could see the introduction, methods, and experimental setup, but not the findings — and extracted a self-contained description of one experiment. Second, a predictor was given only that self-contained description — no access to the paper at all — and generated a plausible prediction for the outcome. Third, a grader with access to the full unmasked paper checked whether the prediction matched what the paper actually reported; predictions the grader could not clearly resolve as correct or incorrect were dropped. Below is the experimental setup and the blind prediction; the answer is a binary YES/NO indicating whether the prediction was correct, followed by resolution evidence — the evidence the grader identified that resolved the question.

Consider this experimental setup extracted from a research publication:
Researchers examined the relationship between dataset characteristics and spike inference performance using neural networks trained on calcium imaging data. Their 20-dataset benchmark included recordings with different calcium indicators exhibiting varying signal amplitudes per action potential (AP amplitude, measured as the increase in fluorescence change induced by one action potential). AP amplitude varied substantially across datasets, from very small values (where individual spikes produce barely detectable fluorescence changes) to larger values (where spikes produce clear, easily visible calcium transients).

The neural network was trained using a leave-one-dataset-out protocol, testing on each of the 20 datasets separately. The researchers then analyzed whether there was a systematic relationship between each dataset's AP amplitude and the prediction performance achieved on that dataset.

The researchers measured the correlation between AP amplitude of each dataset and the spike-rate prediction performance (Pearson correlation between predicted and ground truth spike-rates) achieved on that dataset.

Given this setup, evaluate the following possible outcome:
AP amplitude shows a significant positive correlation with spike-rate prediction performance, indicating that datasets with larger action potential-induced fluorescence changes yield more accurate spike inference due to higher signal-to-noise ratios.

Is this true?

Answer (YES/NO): YES